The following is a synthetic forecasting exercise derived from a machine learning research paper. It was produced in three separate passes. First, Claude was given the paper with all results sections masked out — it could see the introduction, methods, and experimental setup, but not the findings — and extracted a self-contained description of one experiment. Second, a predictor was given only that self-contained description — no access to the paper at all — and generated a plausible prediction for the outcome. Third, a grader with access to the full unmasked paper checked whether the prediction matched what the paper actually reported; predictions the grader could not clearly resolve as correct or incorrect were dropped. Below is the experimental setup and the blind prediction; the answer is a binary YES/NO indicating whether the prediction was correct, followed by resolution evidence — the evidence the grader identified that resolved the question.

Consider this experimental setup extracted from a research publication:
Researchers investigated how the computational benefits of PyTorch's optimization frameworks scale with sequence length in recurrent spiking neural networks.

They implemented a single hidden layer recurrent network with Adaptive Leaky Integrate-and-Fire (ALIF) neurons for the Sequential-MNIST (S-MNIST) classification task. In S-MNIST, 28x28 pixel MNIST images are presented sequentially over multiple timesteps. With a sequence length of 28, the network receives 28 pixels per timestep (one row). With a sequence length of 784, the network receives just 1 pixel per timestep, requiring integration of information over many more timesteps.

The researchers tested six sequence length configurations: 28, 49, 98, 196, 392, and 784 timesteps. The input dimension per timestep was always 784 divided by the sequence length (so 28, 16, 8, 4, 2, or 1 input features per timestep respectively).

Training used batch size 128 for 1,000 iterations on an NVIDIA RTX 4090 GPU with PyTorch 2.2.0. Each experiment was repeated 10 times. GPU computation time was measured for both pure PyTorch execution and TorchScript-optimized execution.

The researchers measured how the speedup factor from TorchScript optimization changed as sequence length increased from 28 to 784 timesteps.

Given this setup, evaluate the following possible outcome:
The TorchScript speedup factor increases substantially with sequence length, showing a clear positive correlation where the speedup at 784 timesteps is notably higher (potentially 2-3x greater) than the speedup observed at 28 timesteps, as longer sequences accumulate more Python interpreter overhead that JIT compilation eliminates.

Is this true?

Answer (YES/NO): NO